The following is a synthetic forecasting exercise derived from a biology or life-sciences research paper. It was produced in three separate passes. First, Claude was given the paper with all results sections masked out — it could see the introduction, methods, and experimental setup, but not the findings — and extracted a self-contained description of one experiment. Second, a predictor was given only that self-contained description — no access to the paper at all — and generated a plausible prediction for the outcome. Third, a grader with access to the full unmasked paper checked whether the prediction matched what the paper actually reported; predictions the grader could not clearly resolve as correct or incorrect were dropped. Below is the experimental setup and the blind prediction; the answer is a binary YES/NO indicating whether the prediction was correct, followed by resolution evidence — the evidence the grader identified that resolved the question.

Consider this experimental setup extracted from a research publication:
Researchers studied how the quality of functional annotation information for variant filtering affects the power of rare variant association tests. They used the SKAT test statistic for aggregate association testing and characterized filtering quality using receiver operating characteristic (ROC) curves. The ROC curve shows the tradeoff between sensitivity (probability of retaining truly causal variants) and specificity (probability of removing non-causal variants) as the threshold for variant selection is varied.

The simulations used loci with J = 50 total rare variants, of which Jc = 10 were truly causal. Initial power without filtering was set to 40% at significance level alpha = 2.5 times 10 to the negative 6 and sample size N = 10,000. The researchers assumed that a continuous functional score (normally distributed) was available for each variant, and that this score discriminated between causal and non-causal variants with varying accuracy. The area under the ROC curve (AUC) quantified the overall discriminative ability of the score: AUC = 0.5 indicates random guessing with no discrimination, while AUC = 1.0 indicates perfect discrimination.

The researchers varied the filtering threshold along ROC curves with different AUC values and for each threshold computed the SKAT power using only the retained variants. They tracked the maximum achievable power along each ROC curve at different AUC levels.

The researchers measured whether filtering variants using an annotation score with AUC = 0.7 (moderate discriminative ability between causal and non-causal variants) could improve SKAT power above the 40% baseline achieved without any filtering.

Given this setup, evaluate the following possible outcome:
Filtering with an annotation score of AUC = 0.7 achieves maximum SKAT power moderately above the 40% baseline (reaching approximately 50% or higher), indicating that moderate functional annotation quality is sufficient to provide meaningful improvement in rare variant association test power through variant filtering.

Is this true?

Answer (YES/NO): NO